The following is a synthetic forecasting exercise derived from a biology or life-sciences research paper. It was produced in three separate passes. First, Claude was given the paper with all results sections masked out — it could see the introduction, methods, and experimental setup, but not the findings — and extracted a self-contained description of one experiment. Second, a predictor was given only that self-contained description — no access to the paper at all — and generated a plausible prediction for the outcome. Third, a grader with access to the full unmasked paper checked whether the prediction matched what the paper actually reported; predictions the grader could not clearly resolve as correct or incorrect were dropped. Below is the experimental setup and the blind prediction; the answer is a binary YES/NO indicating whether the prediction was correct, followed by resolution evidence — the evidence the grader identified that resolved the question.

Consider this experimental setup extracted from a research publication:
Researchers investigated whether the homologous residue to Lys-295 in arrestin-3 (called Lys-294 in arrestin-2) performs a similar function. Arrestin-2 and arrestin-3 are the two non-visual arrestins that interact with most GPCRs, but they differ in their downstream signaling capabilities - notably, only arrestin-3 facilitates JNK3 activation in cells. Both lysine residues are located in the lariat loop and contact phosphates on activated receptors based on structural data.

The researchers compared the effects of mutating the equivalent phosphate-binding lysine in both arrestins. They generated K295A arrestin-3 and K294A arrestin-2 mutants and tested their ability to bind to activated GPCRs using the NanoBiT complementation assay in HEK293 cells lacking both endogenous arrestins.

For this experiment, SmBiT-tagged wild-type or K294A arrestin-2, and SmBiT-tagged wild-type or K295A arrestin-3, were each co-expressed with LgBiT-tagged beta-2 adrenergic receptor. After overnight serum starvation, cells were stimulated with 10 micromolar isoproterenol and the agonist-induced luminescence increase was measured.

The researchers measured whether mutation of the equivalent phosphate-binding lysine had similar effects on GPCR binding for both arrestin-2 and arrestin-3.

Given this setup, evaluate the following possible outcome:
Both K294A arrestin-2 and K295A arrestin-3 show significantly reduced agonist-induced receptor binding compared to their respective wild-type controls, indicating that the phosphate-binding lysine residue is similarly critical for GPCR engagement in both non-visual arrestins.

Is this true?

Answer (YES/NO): NO